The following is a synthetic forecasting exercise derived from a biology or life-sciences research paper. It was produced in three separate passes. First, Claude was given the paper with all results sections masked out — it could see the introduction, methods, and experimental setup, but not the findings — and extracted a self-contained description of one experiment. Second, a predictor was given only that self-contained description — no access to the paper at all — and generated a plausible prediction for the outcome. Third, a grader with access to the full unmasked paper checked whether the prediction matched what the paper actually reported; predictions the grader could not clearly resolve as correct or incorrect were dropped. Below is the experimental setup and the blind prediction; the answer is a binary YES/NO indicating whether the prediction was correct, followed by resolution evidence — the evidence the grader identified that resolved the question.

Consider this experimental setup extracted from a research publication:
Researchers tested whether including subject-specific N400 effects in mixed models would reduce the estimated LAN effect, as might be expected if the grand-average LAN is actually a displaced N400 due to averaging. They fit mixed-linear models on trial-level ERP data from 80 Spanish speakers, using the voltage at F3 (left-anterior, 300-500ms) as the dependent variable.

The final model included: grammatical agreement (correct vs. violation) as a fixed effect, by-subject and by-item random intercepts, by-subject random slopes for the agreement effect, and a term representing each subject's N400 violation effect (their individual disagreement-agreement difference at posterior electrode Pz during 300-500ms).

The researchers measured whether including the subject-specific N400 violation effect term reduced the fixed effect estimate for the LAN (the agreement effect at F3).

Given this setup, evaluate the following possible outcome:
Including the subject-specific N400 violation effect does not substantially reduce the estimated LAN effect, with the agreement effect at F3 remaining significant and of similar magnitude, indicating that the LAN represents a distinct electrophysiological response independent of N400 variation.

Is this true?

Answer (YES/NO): YES